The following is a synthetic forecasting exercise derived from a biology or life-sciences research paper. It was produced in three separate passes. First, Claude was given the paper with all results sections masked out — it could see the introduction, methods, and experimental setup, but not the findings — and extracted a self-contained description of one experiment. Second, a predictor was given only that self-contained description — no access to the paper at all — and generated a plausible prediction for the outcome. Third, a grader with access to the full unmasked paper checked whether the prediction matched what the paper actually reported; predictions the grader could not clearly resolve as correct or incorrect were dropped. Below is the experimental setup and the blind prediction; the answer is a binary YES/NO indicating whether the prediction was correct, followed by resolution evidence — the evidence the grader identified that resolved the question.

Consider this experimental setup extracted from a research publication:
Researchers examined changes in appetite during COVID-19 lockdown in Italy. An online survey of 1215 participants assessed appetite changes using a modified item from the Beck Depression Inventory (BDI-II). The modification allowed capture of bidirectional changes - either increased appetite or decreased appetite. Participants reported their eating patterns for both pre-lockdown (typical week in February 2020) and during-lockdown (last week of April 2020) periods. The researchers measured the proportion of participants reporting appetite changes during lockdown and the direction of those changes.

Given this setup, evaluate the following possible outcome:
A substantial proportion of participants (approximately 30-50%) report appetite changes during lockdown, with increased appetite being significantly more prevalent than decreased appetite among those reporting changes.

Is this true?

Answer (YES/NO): YES